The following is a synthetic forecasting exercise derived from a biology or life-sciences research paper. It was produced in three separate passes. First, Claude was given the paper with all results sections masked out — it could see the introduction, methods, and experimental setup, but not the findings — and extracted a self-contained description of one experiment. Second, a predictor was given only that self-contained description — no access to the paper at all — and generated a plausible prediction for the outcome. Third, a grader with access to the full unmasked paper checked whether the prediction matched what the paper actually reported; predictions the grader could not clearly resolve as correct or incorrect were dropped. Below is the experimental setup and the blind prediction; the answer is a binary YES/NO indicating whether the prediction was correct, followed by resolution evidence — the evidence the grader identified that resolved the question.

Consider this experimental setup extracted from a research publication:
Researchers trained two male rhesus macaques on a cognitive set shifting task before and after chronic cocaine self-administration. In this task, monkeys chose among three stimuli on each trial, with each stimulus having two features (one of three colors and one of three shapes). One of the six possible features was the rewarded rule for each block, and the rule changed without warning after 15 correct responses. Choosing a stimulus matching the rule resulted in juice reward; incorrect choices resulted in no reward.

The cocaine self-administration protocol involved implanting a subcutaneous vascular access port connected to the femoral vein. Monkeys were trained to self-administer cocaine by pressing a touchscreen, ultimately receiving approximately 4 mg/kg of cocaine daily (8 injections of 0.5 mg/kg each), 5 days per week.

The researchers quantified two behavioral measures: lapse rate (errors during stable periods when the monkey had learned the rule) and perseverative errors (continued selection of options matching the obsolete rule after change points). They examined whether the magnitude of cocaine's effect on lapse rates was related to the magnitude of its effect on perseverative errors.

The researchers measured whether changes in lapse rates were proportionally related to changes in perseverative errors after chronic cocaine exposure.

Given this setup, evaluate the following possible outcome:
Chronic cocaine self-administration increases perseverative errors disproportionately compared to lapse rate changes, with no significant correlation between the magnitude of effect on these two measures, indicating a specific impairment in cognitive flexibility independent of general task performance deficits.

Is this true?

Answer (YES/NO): NO